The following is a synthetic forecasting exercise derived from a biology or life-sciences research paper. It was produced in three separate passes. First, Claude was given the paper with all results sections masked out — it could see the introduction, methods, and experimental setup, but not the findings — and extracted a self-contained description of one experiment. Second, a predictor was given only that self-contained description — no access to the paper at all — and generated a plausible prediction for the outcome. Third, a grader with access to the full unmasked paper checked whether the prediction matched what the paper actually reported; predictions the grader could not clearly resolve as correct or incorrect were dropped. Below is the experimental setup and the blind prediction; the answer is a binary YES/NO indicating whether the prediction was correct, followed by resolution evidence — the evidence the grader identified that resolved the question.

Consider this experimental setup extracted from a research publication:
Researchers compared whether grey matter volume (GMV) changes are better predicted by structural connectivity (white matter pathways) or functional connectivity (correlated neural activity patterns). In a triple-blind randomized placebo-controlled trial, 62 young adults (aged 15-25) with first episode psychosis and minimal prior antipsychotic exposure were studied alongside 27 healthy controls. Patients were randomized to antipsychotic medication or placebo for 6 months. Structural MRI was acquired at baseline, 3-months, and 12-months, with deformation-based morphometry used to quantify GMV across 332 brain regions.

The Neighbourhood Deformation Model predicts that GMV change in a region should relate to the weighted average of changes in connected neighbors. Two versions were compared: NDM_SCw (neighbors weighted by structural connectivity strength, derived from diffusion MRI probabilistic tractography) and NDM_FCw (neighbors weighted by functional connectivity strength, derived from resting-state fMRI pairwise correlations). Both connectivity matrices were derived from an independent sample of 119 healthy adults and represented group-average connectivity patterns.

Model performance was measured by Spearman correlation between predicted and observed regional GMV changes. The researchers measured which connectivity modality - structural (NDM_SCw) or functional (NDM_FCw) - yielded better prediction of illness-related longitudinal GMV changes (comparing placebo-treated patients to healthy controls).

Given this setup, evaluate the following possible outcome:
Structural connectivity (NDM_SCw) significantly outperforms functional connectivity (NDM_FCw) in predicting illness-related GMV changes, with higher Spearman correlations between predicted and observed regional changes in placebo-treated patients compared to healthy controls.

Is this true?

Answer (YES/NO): YES